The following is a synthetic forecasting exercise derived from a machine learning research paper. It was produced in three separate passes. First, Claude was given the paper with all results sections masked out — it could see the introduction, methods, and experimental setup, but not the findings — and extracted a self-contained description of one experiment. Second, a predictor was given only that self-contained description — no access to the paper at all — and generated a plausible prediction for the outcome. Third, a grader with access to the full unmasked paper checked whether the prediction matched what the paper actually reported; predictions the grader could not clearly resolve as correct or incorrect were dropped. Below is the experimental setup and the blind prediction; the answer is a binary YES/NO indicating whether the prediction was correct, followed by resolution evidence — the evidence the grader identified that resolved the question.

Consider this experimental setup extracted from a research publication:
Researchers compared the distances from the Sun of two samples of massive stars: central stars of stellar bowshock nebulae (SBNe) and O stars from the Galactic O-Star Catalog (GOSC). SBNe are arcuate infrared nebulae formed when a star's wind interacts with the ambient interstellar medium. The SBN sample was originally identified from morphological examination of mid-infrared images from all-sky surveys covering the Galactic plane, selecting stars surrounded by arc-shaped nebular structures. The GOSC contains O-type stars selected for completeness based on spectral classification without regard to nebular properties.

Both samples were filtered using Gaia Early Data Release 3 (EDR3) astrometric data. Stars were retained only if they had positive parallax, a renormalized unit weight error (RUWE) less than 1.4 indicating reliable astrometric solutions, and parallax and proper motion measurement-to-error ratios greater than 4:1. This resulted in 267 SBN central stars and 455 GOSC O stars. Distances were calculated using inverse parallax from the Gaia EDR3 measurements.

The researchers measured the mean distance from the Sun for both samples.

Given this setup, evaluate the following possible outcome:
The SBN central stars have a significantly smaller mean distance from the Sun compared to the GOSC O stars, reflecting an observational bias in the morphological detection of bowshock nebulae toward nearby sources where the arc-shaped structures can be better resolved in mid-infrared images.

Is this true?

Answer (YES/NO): NO